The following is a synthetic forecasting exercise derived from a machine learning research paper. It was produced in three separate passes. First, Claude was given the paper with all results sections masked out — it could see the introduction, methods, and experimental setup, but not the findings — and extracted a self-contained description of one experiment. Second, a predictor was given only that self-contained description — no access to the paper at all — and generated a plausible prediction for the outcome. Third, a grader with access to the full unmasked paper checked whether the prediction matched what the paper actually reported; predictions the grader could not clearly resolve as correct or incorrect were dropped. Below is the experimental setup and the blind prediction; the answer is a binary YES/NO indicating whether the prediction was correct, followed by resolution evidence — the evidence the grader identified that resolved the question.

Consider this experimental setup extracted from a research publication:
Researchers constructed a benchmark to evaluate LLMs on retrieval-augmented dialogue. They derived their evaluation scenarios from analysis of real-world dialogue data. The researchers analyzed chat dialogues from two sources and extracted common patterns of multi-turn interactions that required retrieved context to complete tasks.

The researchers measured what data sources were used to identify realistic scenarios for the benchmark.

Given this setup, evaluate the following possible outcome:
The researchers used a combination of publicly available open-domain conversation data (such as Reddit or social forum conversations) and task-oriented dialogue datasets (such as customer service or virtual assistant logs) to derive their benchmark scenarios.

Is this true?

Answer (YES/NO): NO